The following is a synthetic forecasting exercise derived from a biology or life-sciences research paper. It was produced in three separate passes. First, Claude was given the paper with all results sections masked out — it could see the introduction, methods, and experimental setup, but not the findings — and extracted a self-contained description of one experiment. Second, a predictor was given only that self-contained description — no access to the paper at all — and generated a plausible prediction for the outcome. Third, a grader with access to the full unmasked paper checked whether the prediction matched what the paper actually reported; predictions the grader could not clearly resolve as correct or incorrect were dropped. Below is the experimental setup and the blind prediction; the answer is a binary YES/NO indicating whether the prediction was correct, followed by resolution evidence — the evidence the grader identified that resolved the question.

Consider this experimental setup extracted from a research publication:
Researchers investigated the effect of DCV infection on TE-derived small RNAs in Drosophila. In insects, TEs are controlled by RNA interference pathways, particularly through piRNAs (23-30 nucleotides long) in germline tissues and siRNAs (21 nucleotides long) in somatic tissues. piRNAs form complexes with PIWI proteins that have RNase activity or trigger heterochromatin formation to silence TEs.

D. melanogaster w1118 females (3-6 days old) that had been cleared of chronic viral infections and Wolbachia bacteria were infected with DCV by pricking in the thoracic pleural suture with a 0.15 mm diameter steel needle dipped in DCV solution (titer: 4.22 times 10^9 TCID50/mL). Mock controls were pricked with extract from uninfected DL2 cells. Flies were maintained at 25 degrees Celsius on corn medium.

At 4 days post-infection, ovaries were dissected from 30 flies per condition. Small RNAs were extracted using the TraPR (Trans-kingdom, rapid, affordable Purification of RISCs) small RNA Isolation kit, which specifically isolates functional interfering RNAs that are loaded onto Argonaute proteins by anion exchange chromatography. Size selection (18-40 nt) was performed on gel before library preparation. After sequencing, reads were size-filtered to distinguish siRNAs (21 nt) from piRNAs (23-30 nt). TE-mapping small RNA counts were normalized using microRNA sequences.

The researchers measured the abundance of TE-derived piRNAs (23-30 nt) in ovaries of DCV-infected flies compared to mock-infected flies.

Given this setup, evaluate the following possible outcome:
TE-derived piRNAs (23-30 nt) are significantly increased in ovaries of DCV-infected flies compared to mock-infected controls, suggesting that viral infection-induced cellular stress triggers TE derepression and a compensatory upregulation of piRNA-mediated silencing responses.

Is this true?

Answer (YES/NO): NO